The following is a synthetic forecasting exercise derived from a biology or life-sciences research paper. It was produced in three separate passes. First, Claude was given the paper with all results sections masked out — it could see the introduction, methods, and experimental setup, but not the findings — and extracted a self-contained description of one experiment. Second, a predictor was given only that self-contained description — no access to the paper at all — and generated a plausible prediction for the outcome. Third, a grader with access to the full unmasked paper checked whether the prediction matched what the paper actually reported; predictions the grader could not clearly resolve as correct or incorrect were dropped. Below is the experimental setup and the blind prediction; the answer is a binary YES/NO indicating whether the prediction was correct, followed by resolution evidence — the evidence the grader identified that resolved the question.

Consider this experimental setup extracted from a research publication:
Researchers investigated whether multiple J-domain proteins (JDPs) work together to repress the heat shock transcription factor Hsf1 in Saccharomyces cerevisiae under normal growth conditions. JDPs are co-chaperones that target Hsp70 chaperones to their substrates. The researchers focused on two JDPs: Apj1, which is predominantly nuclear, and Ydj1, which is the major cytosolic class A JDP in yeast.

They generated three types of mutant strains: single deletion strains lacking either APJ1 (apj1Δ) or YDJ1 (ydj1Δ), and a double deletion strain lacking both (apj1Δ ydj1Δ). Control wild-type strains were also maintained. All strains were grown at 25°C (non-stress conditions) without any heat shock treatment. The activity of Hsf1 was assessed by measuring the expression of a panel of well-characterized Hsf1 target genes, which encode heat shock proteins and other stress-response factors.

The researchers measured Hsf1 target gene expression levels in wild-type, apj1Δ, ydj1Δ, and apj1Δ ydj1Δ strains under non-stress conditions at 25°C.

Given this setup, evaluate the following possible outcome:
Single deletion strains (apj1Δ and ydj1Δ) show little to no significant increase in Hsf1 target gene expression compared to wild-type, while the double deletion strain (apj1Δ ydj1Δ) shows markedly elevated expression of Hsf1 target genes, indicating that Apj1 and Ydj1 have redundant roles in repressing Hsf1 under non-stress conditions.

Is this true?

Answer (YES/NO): YES